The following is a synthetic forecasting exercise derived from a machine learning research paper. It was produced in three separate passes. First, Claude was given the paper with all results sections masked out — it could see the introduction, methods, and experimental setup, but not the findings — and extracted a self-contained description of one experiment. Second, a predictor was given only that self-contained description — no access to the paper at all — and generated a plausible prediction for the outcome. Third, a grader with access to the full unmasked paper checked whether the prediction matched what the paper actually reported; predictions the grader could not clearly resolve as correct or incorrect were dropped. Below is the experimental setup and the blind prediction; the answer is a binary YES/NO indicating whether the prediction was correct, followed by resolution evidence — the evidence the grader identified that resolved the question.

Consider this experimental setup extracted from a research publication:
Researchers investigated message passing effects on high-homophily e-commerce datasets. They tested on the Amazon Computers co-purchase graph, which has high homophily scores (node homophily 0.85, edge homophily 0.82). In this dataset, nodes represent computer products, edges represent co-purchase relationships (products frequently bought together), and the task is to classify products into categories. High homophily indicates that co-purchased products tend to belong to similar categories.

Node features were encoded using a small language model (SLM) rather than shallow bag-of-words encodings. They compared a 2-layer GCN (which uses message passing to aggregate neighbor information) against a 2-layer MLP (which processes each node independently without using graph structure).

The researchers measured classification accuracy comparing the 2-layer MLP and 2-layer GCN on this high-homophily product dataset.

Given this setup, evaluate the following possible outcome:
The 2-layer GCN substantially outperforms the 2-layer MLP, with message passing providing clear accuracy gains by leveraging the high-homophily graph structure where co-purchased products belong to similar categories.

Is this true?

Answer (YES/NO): YES